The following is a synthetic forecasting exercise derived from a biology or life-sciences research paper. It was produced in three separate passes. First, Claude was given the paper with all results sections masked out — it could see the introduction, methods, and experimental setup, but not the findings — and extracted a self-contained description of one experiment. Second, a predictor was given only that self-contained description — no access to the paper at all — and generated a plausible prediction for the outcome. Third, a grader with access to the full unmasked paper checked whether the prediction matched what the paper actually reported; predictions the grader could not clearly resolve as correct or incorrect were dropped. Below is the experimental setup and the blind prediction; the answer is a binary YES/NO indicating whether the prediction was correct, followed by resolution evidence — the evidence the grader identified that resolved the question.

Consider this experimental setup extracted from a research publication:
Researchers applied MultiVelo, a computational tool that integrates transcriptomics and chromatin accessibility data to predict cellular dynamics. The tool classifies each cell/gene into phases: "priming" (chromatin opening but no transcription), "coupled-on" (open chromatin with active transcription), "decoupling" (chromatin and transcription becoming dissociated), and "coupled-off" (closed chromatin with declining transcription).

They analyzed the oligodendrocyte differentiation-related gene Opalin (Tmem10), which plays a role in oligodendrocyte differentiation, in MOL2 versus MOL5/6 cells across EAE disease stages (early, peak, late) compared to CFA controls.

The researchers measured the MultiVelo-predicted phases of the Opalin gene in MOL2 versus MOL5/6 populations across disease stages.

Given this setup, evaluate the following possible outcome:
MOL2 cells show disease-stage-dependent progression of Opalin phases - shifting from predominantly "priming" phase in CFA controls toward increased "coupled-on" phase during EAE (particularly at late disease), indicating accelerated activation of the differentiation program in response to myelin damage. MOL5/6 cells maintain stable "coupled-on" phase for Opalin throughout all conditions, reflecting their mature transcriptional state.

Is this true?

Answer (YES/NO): NO